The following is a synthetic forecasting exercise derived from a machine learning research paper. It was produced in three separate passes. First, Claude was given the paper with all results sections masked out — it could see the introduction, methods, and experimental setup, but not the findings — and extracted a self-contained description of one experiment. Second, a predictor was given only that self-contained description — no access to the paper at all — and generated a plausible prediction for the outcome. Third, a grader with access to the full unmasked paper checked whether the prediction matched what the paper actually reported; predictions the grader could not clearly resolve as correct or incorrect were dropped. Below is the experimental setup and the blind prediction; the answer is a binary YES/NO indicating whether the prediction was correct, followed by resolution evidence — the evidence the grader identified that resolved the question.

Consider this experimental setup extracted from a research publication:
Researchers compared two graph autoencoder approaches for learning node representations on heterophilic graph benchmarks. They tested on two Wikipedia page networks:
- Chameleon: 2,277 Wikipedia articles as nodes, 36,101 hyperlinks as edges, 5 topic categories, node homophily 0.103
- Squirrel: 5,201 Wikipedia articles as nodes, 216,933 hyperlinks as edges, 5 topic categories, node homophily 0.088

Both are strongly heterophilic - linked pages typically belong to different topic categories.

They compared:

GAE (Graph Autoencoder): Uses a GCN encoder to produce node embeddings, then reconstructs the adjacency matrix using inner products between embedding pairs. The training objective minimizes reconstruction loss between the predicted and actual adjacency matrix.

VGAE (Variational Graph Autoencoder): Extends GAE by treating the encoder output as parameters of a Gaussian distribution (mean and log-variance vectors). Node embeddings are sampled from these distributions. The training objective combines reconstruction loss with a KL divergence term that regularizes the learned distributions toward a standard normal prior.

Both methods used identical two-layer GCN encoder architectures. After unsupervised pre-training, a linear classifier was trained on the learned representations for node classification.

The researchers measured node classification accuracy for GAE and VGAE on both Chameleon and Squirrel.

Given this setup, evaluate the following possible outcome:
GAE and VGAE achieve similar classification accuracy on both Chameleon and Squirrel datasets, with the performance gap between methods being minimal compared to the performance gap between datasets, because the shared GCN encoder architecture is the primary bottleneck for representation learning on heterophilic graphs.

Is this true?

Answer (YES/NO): NO